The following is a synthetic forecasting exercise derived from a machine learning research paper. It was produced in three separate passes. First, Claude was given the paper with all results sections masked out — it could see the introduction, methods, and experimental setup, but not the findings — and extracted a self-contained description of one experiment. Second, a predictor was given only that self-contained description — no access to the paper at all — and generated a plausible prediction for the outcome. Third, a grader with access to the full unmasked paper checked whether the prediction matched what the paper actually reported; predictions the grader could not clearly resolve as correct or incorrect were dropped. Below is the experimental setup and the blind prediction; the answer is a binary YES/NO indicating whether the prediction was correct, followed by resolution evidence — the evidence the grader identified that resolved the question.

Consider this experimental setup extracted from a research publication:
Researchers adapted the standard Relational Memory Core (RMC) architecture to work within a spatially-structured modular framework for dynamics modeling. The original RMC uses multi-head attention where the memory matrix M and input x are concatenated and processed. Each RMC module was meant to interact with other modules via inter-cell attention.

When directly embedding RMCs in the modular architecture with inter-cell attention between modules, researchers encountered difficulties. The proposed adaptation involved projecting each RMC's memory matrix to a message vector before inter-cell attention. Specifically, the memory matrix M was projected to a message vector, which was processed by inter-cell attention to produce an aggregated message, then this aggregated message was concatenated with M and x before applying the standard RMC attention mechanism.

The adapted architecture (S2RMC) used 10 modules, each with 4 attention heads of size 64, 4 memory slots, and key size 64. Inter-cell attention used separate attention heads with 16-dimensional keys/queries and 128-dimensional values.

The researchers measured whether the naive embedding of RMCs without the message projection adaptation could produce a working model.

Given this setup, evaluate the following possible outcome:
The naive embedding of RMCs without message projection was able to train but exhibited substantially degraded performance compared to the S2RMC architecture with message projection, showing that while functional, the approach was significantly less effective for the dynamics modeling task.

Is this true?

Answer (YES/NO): NO